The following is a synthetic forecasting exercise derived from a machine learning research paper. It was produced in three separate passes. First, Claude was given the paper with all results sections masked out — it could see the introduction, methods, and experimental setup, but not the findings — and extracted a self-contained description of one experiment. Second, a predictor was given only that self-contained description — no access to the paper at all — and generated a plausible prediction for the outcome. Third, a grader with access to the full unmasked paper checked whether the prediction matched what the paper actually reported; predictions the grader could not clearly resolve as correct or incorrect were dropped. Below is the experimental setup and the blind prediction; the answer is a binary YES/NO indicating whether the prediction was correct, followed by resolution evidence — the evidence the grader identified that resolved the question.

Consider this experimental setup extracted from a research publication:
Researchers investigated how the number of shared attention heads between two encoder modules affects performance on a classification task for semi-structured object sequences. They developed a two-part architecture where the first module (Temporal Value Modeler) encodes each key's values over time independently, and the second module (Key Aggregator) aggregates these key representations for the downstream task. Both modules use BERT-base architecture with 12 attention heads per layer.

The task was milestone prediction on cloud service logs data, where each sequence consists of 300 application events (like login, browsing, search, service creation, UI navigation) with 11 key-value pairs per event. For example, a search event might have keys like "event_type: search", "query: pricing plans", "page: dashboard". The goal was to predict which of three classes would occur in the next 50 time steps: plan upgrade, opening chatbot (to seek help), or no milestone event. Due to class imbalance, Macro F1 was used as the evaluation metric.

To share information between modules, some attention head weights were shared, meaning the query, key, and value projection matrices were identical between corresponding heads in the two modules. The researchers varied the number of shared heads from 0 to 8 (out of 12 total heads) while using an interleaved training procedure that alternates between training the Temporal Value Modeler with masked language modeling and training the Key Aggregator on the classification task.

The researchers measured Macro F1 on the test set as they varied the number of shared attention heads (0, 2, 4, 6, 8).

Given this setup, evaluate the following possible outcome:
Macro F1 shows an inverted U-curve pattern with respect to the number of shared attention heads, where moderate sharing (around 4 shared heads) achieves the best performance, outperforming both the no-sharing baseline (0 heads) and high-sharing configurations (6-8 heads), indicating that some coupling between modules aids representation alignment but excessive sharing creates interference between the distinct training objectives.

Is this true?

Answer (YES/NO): NO